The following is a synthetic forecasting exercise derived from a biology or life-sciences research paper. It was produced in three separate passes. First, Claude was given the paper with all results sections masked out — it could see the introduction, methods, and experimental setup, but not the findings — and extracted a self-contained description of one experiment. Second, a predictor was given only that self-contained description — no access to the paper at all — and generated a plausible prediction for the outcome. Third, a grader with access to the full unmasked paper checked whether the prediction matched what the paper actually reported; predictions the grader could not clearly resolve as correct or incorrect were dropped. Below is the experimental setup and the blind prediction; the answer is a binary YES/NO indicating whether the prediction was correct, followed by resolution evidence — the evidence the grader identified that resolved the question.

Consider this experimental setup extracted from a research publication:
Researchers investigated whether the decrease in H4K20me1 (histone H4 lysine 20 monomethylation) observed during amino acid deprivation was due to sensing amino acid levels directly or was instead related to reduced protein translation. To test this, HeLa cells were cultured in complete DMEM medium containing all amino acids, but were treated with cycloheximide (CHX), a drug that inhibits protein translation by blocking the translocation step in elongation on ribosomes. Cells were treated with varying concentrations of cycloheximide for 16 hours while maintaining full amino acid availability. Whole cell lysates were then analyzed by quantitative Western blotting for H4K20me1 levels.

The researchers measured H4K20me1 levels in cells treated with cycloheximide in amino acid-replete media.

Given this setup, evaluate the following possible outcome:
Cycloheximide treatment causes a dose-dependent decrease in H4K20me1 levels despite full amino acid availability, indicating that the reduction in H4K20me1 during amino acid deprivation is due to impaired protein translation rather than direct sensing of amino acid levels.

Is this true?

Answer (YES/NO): YES